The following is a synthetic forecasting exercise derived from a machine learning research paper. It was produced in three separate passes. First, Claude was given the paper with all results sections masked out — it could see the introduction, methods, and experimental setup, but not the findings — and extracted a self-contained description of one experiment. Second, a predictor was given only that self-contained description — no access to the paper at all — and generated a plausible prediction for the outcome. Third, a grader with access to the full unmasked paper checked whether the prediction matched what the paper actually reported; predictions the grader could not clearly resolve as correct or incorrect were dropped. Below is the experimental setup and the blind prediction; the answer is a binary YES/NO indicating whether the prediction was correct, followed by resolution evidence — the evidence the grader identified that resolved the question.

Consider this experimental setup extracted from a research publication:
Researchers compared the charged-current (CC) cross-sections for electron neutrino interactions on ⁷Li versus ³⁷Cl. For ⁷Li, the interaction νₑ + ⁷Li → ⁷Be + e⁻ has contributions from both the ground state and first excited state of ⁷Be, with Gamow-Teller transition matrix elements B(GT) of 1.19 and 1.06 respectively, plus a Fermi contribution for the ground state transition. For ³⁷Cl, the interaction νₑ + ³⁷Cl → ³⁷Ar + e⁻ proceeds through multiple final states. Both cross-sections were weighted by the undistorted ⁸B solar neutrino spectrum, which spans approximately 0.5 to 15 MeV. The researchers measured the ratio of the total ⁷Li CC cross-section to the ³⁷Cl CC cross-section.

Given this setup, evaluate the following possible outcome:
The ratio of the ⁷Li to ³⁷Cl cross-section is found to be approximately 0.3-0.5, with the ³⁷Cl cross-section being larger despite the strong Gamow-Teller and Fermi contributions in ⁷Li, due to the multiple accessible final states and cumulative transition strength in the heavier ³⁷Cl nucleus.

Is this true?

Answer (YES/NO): NO